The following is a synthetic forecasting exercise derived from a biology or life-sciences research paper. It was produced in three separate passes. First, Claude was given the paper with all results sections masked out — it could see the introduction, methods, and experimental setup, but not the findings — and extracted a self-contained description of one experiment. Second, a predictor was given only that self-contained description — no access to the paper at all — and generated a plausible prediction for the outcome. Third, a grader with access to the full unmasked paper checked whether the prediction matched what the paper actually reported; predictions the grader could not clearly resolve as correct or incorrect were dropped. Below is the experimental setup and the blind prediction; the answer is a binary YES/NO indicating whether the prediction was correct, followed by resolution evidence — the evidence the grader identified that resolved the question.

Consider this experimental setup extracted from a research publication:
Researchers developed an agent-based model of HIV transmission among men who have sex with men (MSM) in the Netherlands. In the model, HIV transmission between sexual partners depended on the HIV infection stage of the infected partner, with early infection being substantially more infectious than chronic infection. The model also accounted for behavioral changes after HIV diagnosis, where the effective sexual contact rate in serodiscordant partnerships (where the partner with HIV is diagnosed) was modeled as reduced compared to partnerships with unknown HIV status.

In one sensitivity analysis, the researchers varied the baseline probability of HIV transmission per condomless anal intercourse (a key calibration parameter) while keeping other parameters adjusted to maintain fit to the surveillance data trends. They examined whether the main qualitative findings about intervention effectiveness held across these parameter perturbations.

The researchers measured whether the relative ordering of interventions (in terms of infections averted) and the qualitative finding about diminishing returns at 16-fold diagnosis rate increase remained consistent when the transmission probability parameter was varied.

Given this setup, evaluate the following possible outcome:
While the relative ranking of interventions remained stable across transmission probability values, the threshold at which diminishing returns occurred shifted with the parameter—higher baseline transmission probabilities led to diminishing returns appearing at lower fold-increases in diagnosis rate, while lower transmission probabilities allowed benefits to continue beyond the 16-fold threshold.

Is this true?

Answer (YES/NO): NO